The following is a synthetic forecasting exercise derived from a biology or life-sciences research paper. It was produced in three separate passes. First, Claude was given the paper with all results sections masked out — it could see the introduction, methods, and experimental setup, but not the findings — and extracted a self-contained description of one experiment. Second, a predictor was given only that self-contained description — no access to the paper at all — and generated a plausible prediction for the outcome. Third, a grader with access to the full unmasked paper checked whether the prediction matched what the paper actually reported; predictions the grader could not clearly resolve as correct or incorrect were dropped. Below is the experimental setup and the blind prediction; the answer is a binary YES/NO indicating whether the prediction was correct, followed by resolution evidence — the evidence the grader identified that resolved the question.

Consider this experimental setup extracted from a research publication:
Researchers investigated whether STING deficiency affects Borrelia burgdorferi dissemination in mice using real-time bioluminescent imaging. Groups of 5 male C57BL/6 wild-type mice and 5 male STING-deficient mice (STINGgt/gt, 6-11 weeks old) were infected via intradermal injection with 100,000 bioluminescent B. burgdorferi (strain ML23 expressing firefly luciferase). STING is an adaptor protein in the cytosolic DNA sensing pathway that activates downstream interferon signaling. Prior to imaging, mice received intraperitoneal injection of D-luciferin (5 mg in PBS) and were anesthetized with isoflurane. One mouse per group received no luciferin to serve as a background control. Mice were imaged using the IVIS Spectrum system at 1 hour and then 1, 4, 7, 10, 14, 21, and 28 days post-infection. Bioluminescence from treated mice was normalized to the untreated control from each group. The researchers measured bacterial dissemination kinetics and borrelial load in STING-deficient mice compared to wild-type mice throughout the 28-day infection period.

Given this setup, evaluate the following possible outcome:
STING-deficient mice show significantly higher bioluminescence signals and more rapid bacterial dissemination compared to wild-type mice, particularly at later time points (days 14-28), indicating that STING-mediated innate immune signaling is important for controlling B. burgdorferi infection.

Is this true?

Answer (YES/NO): NO